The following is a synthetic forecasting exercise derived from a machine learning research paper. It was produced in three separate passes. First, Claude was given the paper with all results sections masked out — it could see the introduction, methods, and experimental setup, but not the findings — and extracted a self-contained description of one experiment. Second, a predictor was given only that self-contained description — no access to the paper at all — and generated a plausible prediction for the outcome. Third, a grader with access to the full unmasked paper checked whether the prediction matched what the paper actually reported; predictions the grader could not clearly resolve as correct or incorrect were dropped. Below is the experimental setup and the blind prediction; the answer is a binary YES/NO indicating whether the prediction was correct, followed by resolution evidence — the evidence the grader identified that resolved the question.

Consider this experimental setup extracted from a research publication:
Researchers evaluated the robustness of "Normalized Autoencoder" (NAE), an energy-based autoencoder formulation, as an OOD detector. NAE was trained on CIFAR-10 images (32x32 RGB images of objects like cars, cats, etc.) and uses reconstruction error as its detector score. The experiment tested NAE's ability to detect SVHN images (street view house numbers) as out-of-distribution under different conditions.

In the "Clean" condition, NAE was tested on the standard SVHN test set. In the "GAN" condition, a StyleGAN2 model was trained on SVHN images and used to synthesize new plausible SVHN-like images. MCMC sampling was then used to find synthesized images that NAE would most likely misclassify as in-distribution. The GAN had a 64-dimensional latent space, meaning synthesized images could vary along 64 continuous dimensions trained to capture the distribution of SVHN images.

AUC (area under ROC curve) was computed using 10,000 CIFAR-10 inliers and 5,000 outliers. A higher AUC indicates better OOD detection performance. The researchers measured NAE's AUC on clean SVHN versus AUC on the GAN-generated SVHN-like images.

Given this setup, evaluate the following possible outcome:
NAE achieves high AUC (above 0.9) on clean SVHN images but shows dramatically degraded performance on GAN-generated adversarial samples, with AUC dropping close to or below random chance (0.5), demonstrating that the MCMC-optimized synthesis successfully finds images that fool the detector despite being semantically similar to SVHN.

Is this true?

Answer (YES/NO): YES